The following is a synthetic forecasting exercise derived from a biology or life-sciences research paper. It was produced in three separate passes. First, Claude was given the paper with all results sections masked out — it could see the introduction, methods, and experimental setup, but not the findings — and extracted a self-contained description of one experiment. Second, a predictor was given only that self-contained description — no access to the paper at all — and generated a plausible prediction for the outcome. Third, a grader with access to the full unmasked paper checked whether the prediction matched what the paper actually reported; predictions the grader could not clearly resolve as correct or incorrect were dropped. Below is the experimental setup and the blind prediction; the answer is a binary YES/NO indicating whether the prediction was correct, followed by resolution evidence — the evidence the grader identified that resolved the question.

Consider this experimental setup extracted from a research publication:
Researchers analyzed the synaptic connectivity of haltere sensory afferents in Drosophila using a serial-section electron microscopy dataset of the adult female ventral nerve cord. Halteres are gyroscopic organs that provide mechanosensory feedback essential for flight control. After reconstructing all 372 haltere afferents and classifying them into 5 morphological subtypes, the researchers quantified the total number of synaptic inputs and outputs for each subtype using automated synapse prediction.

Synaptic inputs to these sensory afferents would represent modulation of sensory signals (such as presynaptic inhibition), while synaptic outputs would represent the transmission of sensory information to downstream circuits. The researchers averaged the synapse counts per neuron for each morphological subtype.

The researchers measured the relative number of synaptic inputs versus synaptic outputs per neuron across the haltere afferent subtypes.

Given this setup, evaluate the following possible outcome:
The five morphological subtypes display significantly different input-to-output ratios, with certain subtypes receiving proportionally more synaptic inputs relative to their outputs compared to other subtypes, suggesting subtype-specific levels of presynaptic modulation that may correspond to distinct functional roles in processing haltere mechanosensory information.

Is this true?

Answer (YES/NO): NO